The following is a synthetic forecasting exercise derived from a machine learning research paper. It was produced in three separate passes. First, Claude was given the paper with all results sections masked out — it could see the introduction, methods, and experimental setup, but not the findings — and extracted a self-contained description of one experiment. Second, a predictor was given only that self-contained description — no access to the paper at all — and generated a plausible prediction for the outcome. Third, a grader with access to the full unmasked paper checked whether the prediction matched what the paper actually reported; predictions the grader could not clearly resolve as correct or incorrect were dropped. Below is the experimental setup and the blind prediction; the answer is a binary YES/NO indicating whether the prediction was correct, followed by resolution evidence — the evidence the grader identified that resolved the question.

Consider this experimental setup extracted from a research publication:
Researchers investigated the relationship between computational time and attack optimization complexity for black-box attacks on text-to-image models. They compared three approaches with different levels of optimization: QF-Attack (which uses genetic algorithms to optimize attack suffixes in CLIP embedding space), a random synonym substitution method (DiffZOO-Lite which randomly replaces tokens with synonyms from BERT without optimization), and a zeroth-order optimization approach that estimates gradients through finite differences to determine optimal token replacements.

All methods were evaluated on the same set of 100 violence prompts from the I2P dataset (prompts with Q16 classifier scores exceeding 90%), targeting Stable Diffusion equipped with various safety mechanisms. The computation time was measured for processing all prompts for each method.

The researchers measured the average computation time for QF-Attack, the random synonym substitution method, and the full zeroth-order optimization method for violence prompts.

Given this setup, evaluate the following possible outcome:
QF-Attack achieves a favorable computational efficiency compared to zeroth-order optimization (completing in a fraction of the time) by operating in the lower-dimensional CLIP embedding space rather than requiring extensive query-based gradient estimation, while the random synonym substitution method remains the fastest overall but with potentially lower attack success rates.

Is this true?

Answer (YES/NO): NO